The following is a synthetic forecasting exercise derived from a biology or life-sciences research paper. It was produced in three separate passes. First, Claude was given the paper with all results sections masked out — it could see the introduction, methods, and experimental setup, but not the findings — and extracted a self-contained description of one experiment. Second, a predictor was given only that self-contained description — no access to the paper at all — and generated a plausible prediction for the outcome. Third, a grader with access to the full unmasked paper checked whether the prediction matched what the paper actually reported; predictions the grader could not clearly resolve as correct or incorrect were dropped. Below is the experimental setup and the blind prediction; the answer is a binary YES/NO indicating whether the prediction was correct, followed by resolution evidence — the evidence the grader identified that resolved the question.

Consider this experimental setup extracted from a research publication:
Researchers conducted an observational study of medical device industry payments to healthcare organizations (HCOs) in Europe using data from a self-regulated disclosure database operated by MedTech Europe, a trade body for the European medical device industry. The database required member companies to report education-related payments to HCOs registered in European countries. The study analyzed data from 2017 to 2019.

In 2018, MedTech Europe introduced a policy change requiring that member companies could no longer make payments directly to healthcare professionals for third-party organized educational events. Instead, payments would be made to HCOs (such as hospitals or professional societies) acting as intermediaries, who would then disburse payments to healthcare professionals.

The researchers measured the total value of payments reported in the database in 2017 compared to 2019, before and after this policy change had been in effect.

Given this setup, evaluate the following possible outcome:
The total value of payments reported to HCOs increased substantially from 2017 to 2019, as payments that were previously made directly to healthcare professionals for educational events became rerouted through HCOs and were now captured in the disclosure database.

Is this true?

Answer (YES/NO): YES